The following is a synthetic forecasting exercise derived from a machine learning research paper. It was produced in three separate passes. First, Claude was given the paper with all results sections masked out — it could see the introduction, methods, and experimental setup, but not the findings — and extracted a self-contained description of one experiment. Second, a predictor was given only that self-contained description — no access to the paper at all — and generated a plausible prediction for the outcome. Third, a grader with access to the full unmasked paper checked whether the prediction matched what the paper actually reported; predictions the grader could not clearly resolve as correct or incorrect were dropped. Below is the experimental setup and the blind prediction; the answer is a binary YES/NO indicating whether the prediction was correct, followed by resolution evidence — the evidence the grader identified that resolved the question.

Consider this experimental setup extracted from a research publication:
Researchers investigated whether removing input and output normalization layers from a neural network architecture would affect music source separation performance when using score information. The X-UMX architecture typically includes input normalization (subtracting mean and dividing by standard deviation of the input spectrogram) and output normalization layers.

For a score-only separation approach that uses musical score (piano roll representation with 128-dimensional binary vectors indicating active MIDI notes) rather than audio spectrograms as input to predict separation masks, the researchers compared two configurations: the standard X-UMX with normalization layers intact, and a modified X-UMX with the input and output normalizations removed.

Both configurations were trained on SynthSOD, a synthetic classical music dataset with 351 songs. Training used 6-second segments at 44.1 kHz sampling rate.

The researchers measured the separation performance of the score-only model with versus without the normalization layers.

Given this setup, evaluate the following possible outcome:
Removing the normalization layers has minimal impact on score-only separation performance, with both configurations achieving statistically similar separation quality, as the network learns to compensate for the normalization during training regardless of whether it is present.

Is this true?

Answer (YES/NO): NO